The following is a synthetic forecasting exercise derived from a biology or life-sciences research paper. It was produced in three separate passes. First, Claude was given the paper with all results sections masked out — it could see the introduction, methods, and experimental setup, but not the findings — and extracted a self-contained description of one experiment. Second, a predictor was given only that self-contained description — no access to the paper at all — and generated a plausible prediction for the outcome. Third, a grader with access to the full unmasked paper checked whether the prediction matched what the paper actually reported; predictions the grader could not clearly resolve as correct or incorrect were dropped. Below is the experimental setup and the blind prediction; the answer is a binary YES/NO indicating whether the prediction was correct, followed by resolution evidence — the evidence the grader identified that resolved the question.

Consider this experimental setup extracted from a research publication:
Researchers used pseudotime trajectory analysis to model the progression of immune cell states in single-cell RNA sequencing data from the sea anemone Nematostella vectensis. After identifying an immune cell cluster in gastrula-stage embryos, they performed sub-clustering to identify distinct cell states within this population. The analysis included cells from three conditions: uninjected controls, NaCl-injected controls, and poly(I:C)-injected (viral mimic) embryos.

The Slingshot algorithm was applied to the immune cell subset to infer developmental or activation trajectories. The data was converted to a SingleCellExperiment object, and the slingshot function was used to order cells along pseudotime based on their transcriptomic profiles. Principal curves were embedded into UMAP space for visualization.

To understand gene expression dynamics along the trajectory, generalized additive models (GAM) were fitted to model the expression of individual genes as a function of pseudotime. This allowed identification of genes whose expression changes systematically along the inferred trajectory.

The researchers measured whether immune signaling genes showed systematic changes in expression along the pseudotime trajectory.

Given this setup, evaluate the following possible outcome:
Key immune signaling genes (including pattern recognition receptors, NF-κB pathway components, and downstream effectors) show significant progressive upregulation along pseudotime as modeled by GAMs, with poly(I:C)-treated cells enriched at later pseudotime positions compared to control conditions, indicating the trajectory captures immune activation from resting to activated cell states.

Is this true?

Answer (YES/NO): NO